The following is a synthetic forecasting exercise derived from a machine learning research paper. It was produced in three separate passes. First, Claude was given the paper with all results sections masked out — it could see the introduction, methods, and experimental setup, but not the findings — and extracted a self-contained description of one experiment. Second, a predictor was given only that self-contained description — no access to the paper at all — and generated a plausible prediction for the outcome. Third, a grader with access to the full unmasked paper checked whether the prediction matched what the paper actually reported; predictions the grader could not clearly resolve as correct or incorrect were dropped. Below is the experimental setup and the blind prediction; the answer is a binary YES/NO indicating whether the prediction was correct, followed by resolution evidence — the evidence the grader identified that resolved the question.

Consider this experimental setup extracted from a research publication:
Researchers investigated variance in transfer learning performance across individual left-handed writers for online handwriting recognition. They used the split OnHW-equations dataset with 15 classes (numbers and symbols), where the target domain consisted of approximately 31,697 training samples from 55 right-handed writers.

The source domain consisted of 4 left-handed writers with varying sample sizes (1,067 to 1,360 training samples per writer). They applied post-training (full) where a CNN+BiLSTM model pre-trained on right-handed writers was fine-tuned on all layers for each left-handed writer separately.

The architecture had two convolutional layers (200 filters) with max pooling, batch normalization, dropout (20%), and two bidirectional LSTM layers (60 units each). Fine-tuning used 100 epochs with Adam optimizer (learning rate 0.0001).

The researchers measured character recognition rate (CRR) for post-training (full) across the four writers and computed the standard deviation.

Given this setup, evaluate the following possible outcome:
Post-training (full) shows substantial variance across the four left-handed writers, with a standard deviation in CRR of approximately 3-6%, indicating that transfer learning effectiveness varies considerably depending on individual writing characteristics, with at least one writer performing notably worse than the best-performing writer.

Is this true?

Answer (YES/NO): NO